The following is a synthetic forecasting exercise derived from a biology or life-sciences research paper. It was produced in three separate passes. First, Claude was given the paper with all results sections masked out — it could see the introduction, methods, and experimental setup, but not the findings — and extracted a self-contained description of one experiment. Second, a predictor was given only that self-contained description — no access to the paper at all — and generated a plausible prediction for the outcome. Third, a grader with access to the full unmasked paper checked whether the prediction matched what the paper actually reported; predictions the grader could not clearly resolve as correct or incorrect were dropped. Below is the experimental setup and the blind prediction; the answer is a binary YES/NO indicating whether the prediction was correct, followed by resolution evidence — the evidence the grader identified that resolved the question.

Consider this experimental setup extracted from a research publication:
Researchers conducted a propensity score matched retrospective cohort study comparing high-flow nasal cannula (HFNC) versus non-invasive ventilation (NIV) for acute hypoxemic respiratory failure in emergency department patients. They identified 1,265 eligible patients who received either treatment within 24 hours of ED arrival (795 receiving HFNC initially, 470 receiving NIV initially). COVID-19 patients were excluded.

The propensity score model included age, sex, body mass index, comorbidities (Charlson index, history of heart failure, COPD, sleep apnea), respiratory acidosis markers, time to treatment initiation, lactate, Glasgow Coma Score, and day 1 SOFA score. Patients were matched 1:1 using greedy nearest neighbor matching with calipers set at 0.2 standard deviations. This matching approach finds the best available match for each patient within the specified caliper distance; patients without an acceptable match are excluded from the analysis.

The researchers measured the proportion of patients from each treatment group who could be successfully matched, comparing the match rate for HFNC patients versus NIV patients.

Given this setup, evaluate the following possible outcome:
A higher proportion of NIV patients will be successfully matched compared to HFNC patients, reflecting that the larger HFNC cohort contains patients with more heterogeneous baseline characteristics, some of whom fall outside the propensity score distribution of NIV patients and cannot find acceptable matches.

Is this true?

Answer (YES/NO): YES